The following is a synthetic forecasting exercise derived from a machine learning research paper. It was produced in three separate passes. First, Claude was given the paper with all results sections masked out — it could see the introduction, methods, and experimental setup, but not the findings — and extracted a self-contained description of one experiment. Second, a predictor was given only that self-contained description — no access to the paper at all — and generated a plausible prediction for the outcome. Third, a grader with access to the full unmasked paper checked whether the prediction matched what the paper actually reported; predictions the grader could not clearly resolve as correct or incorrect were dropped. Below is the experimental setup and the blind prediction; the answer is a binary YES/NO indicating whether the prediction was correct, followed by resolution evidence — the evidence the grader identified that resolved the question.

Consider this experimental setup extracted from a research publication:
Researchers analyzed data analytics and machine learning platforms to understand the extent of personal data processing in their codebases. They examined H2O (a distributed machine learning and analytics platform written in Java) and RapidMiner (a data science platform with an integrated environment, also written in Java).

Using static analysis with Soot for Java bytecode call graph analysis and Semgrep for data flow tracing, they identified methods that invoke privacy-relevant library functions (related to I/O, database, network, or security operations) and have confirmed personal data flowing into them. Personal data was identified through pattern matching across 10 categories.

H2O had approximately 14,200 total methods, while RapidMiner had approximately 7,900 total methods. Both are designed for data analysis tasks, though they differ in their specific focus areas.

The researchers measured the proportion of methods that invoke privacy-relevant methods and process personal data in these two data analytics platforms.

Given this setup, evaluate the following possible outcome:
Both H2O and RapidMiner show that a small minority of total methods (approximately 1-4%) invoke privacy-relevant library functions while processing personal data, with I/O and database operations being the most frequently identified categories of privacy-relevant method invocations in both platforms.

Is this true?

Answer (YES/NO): NO